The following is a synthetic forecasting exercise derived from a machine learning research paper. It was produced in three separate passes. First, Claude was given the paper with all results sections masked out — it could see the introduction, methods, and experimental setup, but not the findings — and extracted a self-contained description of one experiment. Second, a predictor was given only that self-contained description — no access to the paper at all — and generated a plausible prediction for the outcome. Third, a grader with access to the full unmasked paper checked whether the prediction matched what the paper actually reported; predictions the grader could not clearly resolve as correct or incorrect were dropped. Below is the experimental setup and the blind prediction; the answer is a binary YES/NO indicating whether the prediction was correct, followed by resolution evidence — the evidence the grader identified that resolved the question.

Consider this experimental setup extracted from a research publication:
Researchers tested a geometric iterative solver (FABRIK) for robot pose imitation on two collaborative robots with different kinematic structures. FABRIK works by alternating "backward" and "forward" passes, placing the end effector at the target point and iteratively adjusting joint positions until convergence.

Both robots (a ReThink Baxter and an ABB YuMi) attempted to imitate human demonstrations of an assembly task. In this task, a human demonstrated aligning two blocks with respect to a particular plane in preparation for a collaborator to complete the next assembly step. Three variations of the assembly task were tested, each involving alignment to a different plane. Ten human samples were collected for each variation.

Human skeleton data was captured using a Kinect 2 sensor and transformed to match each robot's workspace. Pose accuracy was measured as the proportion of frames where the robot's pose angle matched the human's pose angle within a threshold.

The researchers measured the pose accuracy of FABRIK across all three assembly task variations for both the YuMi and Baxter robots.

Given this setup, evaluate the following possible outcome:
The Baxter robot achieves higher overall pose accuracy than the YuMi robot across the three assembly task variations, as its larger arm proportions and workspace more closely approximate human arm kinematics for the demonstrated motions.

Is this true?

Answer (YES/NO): NO